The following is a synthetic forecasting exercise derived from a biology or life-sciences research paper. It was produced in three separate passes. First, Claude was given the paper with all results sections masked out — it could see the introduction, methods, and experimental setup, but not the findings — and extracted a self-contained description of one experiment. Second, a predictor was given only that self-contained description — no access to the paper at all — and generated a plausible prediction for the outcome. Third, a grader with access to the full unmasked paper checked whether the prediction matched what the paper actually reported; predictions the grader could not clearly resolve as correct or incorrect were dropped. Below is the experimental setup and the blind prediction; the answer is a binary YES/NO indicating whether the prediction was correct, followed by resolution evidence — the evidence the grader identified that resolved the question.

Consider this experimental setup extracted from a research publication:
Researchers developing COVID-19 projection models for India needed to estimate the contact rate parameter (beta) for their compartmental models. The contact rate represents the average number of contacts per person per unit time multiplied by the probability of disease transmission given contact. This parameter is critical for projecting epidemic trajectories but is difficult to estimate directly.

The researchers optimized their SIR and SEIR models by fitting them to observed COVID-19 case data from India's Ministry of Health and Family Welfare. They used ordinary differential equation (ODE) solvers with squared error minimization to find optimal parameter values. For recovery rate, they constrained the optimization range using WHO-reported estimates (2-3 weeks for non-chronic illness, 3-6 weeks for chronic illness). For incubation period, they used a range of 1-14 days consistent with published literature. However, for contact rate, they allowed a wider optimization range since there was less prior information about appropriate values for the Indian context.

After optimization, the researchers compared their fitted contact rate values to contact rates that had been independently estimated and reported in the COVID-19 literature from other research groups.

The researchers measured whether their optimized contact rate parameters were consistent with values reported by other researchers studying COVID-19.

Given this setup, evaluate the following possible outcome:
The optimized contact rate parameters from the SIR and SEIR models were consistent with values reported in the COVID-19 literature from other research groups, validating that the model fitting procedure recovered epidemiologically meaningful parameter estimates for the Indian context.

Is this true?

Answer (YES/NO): YES